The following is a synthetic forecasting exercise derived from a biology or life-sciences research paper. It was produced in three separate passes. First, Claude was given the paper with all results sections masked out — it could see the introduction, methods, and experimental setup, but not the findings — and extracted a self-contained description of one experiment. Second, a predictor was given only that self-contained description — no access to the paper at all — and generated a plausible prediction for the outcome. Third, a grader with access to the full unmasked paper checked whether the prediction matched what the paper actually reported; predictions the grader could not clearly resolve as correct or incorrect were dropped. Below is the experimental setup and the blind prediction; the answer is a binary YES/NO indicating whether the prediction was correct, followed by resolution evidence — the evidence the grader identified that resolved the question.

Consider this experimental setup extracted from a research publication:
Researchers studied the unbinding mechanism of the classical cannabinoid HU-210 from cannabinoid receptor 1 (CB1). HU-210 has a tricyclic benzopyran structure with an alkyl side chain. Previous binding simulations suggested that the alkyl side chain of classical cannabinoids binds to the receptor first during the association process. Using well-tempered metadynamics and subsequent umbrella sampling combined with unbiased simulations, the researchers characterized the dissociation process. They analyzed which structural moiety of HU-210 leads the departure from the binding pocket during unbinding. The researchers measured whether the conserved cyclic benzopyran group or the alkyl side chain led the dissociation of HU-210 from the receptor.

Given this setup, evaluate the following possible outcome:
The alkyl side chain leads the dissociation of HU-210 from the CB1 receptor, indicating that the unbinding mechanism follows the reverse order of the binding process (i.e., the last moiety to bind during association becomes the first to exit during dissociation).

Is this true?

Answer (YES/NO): NO